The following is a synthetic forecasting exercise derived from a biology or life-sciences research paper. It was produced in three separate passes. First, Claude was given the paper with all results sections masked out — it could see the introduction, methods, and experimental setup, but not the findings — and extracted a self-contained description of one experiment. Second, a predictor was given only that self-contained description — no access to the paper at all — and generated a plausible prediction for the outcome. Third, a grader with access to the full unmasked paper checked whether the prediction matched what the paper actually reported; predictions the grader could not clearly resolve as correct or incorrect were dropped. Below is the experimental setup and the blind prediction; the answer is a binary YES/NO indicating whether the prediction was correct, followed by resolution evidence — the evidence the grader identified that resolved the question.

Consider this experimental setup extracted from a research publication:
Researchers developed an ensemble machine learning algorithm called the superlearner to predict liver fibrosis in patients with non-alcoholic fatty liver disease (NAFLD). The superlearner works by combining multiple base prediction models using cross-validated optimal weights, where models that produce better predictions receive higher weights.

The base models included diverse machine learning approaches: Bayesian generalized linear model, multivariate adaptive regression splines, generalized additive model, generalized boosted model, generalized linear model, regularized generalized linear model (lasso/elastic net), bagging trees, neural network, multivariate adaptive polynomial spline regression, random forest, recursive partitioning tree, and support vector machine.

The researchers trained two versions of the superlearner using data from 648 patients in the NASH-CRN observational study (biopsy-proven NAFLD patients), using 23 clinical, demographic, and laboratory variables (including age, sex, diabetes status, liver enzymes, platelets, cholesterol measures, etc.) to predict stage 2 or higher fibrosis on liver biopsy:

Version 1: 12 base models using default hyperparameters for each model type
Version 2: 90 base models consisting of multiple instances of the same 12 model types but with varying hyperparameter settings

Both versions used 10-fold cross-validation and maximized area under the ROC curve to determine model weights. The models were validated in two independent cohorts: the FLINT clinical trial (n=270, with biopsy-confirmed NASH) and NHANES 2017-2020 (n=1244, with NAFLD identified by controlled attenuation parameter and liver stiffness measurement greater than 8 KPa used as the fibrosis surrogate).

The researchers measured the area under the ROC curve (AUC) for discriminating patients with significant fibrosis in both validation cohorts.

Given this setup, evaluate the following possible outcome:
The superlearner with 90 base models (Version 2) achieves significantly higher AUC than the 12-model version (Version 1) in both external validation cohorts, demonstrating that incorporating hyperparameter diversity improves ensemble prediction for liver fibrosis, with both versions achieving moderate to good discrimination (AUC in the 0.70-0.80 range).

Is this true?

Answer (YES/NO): NO